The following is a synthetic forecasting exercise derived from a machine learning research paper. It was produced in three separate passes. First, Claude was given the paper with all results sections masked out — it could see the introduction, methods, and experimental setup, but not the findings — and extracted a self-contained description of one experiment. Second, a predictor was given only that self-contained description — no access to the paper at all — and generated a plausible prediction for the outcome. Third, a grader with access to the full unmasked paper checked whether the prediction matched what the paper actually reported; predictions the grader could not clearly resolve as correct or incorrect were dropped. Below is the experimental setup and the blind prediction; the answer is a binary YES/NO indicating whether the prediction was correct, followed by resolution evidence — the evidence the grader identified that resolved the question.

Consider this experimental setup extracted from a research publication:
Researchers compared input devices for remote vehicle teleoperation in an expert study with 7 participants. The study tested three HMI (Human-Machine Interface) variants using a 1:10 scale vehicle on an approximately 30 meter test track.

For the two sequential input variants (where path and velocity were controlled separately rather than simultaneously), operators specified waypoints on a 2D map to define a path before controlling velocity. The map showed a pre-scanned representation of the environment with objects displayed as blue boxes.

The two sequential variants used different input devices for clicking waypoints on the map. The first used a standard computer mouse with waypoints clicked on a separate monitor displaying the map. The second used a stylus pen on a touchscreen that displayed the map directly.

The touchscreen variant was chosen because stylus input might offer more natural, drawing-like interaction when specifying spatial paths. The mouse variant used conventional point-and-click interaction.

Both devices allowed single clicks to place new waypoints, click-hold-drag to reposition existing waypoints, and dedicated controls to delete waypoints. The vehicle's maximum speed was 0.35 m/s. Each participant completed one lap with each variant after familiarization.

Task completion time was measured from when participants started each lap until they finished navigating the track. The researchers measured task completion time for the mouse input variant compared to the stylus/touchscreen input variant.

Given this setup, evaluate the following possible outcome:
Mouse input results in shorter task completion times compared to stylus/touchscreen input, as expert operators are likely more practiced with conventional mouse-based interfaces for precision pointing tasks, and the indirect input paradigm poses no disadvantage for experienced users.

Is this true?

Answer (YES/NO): NO